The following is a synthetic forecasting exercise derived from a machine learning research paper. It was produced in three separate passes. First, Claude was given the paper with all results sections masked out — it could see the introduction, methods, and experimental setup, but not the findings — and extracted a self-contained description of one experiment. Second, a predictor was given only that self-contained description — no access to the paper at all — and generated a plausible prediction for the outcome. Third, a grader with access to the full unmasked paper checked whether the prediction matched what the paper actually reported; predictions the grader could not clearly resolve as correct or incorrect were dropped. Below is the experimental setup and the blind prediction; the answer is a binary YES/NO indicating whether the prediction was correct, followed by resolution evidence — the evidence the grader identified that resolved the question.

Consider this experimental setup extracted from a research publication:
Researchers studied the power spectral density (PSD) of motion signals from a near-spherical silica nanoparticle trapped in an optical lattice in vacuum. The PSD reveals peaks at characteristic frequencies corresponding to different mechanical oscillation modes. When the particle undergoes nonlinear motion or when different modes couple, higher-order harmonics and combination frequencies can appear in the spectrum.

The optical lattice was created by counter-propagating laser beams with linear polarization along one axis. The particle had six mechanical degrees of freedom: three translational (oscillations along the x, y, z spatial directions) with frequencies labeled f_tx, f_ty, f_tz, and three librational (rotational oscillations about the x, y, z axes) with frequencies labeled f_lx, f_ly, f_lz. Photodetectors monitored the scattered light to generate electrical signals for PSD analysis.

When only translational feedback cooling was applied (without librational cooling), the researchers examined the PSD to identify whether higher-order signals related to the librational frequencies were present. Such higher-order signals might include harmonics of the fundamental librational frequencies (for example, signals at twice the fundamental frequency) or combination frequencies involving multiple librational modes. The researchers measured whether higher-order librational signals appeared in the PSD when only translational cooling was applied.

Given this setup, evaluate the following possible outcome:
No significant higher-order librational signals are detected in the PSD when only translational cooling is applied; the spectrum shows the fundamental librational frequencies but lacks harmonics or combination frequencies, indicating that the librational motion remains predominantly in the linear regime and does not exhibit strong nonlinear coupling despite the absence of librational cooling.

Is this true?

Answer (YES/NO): NO